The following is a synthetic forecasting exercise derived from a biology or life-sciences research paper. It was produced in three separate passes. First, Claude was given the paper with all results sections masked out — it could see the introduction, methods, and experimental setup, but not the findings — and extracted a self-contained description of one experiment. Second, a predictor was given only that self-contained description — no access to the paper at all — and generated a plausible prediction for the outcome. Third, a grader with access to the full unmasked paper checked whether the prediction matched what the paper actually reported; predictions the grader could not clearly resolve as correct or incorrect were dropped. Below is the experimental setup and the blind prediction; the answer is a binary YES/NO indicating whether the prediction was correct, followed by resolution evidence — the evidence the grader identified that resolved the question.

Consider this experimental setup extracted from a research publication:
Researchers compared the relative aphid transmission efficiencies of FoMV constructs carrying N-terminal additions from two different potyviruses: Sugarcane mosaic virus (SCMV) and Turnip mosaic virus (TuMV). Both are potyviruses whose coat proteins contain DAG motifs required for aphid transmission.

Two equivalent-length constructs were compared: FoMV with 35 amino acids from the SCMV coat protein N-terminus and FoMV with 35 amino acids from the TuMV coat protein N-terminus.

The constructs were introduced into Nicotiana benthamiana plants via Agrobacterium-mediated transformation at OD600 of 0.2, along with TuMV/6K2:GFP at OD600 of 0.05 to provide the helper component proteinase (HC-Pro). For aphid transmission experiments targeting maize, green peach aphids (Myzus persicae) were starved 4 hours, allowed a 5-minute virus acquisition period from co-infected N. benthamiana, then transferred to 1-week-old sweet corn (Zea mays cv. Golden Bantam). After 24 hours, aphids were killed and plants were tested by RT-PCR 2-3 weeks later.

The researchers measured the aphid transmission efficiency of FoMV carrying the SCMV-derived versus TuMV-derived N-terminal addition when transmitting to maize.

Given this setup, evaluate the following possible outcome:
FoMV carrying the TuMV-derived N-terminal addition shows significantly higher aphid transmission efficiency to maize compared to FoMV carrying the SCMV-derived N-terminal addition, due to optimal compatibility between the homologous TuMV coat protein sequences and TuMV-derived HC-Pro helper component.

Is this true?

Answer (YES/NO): NO